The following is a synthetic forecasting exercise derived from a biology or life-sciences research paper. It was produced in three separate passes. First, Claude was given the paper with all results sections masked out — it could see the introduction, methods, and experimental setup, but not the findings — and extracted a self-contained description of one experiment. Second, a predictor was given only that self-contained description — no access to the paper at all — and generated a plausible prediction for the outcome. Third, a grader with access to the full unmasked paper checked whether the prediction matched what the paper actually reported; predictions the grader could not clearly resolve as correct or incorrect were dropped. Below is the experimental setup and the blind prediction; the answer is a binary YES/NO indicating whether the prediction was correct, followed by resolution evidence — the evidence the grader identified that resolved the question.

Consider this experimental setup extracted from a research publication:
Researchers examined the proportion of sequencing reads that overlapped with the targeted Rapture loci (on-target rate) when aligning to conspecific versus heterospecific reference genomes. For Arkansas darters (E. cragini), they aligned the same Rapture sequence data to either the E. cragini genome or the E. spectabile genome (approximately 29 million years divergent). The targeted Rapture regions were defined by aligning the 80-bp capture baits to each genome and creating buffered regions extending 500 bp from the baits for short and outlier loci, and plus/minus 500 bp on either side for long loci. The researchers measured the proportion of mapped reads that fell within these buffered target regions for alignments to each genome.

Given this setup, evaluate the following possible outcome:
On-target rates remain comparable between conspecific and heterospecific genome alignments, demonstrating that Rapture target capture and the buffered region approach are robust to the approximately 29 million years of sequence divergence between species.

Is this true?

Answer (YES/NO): YES